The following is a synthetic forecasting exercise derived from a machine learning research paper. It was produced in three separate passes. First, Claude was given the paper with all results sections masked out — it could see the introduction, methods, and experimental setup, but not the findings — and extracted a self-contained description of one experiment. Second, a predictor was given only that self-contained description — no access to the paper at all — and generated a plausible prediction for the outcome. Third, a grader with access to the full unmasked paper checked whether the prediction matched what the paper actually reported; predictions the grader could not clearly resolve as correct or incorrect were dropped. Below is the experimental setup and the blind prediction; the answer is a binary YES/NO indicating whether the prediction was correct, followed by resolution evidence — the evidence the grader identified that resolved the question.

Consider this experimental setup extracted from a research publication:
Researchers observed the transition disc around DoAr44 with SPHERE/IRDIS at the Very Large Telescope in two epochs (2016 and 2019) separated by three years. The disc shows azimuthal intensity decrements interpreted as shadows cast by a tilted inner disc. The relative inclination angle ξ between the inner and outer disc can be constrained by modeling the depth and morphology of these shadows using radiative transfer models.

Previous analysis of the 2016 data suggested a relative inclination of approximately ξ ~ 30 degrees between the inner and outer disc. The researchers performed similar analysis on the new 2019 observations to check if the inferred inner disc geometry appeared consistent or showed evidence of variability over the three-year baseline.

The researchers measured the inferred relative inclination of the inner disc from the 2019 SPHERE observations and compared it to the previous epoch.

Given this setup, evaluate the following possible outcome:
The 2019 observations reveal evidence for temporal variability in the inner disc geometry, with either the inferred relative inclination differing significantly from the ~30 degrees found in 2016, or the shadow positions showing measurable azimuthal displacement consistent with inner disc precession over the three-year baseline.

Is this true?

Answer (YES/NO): YES